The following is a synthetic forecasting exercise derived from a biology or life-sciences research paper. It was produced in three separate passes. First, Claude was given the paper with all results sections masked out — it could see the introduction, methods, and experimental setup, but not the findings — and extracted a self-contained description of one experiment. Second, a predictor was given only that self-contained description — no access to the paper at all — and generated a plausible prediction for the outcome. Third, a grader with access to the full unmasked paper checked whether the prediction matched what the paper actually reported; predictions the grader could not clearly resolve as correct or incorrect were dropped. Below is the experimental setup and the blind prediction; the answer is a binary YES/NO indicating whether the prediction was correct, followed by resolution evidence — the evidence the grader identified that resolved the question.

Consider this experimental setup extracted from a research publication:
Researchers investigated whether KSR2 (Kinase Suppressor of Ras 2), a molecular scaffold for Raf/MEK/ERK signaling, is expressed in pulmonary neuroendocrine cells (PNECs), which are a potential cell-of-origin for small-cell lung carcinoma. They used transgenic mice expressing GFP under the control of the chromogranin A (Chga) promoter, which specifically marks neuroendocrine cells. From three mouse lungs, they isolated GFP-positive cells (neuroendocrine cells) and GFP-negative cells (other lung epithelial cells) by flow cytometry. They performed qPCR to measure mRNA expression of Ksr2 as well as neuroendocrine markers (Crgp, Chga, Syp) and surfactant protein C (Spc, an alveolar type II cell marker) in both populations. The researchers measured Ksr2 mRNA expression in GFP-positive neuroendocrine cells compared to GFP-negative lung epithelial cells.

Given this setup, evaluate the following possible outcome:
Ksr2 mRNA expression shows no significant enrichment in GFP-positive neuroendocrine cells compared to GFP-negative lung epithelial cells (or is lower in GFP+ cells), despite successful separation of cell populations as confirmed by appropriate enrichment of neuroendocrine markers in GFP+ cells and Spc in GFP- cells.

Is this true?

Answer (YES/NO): NO